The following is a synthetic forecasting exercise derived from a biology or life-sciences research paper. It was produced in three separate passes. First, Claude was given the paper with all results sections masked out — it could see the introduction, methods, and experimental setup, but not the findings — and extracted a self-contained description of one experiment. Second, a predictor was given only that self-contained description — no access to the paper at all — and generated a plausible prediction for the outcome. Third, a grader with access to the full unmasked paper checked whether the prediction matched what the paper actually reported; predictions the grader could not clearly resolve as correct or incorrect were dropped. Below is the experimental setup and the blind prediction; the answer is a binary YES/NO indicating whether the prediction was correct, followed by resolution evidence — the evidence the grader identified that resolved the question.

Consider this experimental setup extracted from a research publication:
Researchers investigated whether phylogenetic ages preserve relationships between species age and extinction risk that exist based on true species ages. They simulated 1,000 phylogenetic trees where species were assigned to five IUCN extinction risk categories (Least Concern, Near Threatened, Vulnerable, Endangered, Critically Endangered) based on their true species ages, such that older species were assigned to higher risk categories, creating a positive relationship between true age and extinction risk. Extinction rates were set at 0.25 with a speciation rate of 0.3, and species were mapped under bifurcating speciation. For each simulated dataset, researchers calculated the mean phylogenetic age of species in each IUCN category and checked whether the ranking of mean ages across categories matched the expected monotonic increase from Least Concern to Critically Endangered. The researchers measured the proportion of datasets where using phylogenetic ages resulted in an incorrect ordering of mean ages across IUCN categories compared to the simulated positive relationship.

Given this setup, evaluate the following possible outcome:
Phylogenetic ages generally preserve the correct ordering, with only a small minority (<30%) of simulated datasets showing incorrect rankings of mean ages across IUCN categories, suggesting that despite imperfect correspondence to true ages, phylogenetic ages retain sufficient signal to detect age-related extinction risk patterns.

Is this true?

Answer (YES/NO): YES